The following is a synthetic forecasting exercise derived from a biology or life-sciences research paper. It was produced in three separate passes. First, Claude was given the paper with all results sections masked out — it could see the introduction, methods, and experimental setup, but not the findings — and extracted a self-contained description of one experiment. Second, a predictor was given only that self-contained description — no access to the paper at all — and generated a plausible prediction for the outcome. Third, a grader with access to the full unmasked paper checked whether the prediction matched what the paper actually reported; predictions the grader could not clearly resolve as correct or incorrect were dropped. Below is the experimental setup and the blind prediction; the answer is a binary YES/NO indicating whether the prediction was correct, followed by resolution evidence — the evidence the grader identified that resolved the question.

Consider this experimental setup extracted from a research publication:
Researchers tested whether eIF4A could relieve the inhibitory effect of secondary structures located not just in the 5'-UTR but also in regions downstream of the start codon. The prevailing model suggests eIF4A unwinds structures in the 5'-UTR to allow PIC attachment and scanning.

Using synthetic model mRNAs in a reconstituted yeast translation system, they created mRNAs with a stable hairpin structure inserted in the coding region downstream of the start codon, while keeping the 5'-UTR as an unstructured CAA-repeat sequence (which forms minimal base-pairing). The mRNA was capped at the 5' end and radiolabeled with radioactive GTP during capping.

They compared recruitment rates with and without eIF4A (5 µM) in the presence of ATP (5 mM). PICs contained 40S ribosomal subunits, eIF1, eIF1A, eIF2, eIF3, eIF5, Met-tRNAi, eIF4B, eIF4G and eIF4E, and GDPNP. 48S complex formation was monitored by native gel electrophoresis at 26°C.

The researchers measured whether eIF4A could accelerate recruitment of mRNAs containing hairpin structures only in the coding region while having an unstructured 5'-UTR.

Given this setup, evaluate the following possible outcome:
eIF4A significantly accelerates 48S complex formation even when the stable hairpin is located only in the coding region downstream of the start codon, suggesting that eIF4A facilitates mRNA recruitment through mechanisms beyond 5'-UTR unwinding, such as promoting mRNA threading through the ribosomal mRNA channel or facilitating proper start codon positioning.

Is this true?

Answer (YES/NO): YES